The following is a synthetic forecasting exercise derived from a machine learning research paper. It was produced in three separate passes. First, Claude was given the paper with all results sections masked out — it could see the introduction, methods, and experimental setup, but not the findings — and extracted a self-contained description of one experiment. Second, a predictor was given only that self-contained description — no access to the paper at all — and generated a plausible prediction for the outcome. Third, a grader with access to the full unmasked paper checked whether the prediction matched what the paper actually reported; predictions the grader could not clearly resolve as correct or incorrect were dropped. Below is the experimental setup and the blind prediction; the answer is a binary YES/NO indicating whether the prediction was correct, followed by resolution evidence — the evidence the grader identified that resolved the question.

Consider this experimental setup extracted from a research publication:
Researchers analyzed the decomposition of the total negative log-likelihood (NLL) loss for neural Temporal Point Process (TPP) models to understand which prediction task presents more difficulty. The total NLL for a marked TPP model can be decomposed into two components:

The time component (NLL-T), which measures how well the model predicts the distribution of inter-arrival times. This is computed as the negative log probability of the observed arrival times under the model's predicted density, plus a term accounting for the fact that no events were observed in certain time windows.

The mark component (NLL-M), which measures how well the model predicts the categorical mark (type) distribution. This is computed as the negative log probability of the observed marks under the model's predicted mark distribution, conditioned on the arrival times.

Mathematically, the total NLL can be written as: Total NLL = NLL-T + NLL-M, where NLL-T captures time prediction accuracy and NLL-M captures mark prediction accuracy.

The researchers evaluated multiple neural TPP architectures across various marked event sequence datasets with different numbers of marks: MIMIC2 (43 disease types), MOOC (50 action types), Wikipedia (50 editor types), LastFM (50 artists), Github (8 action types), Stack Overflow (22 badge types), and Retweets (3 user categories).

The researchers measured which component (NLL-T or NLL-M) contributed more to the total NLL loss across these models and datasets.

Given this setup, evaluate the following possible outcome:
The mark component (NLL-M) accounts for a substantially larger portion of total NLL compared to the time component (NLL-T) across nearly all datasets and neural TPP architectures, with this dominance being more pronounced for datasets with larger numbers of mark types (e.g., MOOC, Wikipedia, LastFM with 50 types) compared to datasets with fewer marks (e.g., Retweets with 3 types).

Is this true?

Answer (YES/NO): NO